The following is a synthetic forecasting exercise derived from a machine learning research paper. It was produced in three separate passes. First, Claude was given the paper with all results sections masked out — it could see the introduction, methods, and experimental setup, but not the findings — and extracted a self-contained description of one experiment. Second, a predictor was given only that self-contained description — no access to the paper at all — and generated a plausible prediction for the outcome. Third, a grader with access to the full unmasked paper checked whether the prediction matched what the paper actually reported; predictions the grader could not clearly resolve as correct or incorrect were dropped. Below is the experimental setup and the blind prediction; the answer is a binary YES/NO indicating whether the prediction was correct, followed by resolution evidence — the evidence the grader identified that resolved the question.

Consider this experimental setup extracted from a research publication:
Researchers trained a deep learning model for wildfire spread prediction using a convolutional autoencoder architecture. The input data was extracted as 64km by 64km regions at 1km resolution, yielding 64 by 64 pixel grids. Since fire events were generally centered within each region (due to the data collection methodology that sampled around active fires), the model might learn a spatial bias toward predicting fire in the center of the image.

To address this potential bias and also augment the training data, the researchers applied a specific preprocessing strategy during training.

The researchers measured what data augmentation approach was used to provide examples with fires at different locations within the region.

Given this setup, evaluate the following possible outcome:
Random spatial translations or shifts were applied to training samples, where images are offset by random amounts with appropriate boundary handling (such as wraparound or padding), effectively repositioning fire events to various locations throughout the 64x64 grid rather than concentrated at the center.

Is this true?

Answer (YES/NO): NO